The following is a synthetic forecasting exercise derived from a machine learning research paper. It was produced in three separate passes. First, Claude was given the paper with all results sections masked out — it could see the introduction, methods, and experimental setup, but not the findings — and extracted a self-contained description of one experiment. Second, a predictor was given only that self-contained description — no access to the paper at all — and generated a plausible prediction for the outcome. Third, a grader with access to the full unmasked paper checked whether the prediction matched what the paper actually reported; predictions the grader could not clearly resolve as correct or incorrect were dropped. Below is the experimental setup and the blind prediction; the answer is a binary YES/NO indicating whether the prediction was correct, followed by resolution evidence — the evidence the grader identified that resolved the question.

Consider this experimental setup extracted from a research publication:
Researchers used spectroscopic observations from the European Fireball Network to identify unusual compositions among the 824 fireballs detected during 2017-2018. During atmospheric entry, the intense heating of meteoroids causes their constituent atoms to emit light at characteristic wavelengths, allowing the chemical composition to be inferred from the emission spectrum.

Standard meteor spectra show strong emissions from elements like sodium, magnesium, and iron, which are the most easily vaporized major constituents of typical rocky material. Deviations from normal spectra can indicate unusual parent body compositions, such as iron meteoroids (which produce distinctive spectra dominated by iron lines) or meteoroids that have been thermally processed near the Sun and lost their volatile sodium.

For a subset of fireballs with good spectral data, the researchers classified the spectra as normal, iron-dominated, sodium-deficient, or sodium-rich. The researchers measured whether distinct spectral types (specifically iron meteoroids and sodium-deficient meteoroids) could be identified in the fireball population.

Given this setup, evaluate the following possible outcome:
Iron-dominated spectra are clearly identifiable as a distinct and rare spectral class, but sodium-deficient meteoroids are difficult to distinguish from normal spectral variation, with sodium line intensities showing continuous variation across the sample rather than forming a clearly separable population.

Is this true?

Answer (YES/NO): NO